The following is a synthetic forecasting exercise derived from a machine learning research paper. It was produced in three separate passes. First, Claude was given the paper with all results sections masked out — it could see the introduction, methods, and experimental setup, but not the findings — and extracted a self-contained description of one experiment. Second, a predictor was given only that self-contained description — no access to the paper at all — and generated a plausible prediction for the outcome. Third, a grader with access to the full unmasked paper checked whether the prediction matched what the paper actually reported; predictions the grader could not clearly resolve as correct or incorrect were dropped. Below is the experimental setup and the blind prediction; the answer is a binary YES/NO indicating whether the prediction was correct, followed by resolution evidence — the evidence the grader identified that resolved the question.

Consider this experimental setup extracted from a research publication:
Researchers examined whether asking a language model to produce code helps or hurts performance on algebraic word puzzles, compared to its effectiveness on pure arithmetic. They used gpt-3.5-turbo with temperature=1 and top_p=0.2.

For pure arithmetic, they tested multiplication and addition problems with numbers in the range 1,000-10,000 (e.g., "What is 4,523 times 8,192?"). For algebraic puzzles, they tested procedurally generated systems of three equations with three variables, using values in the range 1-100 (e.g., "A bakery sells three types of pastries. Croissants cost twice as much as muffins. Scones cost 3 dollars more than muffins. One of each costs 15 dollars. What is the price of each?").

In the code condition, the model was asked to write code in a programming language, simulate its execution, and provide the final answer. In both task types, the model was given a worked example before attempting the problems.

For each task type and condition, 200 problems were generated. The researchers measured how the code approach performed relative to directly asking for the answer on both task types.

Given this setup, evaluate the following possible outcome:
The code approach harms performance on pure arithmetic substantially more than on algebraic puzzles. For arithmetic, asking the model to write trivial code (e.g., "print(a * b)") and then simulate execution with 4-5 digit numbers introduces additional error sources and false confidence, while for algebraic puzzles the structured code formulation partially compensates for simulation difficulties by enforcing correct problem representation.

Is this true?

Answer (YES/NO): NO